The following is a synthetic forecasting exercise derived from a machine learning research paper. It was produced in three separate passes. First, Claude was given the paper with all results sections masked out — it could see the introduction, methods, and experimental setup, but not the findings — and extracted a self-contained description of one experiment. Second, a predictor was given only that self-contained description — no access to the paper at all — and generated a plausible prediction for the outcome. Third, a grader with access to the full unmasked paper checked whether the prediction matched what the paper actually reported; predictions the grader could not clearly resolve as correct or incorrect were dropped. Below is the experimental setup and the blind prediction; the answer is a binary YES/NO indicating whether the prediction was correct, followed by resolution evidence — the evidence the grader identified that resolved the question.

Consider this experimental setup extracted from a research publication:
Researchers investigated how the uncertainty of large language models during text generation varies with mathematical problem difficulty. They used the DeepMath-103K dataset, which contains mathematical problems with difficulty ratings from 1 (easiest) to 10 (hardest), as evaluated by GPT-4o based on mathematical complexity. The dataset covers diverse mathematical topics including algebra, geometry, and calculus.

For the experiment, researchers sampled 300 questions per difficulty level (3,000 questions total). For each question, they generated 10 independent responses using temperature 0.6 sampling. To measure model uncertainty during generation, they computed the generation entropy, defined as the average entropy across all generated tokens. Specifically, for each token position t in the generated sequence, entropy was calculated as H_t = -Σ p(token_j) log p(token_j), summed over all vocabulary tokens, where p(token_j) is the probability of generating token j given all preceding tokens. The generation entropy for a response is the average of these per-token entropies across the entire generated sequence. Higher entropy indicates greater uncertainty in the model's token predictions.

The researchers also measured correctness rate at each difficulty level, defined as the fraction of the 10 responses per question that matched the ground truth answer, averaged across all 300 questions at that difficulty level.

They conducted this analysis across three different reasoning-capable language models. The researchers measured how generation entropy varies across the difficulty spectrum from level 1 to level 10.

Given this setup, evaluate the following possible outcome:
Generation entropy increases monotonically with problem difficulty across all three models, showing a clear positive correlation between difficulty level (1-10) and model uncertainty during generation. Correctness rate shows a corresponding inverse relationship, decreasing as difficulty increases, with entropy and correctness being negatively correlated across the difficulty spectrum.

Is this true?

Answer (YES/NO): NO